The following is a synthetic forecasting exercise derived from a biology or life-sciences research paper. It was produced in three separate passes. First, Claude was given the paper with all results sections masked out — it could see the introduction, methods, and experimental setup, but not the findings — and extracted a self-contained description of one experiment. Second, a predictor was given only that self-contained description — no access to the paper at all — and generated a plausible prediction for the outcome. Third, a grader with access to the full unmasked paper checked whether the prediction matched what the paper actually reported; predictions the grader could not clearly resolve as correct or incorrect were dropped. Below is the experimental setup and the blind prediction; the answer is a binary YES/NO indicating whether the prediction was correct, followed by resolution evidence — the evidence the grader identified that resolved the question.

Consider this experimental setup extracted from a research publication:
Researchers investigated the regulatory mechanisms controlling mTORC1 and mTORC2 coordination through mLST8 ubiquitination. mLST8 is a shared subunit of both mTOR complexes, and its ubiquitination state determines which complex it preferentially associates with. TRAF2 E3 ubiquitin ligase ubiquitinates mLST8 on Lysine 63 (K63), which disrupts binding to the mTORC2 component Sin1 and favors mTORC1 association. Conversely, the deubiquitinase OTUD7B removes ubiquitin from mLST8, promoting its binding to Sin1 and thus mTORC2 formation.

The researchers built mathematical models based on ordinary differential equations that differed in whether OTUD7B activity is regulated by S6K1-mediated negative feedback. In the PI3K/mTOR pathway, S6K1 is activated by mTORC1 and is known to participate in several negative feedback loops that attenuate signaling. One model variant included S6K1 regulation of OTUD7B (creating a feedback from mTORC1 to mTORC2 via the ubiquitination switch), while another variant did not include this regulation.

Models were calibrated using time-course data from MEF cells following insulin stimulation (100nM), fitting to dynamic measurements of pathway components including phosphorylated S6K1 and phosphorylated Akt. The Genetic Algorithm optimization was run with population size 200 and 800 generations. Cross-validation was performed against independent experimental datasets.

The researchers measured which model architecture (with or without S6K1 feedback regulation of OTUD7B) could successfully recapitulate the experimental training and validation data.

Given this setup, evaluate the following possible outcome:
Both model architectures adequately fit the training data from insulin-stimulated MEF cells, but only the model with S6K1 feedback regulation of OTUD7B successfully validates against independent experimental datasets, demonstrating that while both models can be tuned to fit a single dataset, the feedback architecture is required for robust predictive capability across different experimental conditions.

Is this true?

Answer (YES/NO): NO